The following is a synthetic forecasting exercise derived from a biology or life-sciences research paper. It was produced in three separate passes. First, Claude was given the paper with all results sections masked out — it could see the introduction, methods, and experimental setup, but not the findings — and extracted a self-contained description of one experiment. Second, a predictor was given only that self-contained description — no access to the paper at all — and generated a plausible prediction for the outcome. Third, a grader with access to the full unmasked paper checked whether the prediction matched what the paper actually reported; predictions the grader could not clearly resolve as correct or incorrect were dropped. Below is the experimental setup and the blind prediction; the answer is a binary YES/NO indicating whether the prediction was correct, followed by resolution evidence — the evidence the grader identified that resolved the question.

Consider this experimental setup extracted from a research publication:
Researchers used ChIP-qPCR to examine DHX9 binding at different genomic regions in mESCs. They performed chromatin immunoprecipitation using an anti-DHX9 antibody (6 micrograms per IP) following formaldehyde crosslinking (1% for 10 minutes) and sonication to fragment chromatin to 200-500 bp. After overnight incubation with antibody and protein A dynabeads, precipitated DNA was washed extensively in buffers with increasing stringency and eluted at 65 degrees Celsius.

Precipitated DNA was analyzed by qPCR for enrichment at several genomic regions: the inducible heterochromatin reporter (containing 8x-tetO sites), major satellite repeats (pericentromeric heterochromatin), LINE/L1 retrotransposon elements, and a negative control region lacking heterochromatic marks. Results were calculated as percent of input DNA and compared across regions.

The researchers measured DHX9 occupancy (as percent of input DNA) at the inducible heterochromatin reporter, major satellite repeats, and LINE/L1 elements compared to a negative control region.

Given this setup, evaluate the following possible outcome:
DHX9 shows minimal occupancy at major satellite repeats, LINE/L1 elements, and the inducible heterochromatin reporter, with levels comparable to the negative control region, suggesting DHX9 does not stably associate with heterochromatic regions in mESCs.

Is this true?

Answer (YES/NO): NO